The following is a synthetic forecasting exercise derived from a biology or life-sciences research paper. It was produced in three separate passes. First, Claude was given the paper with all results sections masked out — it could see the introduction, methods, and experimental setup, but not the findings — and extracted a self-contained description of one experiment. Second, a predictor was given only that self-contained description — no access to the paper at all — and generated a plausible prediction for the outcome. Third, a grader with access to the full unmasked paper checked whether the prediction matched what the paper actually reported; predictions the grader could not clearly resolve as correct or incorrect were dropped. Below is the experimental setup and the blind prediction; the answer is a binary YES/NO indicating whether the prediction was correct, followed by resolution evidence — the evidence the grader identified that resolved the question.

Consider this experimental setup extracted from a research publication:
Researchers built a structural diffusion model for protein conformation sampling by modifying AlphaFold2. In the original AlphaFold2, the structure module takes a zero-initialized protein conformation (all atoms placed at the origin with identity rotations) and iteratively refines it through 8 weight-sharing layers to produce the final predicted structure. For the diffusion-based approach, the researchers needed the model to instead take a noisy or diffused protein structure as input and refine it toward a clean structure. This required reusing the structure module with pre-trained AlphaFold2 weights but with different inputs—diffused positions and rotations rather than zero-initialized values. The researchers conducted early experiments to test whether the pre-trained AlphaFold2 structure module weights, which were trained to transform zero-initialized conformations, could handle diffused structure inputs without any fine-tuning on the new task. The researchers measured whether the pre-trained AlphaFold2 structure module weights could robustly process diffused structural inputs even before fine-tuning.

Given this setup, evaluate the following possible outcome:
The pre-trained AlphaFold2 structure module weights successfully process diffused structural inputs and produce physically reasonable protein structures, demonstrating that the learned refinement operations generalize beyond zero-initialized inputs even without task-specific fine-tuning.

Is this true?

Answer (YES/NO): YES